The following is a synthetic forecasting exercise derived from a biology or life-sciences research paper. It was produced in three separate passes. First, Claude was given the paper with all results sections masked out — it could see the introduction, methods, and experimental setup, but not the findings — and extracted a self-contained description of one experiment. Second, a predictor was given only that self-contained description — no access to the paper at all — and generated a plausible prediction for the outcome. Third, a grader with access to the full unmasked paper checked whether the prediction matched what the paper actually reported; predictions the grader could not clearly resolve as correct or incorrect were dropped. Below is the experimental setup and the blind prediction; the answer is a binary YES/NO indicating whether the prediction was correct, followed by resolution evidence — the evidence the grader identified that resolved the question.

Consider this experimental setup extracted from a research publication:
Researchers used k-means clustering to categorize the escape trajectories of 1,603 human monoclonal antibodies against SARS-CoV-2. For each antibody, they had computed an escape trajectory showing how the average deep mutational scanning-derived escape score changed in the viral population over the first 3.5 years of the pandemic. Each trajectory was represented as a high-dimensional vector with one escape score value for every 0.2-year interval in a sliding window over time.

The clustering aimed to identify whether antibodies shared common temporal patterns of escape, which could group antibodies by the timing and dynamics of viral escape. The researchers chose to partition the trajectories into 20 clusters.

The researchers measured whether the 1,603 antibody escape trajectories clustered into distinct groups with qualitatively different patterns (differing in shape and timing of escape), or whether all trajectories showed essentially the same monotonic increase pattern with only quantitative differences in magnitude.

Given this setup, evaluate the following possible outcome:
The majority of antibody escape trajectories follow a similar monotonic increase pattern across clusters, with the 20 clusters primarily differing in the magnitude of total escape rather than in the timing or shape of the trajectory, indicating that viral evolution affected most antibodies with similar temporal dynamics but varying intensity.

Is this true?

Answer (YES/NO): NO